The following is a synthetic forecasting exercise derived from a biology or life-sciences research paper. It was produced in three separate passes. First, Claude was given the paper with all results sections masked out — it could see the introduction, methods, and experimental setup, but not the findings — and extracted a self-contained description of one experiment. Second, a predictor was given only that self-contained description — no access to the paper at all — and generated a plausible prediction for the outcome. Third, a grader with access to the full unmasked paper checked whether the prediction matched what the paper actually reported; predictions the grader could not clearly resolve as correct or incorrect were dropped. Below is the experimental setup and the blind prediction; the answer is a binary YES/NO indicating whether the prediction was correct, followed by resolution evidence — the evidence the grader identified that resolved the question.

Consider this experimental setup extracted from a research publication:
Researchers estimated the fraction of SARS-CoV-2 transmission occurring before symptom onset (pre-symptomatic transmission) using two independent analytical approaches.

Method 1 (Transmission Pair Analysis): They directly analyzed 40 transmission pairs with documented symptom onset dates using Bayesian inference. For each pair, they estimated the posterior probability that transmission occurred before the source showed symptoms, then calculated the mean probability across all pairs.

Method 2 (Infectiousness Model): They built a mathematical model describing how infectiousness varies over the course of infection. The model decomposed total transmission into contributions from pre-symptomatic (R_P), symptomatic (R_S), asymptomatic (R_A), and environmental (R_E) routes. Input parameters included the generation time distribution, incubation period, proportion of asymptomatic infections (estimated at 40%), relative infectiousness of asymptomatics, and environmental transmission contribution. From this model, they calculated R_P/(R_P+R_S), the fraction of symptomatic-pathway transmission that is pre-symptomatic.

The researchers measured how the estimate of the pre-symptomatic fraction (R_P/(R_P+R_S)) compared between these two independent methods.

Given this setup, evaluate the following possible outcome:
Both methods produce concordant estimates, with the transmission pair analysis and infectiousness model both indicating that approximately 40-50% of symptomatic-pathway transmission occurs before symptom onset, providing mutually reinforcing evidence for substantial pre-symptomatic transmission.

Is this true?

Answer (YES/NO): NO